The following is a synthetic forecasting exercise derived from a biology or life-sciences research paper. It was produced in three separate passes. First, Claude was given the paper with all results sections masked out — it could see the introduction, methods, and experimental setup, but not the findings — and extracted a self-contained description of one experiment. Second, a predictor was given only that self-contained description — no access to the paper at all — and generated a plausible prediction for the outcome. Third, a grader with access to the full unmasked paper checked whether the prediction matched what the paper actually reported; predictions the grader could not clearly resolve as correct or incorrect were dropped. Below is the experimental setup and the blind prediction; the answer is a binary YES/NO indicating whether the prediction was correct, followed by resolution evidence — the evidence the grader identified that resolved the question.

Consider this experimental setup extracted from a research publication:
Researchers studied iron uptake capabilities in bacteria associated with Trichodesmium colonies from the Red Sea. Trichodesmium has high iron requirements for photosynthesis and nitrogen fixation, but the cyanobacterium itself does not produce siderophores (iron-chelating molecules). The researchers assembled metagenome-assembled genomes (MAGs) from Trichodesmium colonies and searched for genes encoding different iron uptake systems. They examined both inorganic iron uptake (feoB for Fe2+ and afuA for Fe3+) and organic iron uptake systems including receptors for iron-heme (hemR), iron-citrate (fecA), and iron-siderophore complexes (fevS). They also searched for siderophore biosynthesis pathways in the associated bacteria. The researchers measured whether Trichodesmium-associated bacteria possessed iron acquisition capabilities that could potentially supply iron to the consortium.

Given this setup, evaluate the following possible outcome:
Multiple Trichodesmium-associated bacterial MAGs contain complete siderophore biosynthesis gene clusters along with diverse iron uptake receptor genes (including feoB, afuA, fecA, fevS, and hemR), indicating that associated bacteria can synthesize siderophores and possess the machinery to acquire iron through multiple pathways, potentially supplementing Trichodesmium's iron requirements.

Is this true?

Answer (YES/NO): YES